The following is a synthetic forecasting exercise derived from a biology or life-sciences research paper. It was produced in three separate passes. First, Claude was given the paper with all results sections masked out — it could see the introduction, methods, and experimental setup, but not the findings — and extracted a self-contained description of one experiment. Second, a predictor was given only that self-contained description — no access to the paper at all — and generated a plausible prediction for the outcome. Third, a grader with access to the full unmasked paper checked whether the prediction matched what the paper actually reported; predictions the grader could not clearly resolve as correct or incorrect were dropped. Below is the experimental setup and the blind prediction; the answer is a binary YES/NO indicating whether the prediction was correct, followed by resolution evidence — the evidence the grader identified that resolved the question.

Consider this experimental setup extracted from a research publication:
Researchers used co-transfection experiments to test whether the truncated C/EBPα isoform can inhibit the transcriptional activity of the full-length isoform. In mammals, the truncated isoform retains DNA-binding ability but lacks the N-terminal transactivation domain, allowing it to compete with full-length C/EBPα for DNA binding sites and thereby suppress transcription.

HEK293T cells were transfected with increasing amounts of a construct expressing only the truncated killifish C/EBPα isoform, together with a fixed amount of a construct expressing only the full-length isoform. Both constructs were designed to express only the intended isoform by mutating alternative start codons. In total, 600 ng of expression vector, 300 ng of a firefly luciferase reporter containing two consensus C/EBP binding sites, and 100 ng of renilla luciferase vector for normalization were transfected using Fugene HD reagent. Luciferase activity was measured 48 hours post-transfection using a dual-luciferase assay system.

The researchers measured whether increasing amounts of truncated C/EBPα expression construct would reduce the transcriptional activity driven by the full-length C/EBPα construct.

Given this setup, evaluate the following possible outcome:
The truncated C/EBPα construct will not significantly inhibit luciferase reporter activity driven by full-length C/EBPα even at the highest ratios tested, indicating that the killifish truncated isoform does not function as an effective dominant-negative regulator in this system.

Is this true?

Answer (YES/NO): NO